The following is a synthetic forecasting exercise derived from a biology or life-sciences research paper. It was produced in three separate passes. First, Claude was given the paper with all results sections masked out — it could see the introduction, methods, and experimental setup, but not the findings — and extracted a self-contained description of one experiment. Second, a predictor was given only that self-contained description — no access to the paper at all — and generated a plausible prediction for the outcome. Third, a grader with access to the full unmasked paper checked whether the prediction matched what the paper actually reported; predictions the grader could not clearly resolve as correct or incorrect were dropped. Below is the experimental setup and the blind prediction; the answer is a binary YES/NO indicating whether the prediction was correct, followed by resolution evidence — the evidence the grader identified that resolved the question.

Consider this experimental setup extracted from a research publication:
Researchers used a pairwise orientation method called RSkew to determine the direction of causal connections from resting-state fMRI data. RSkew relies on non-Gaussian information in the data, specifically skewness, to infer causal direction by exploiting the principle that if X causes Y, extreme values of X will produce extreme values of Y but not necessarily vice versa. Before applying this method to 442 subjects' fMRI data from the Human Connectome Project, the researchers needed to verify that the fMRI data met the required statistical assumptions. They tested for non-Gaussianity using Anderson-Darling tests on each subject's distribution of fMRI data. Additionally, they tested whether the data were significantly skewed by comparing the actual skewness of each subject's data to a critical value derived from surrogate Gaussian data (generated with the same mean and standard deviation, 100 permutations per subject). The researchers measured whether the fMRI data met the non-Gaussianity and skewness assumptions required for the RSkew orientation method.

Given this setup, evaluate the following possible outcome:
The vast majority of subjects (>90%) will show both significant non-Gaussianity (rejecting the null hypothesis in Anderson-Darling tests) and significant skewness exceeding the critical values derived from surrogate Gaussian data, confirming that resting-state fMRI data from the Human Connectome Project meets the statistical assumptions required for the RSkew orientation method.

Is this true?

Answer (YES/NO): YES